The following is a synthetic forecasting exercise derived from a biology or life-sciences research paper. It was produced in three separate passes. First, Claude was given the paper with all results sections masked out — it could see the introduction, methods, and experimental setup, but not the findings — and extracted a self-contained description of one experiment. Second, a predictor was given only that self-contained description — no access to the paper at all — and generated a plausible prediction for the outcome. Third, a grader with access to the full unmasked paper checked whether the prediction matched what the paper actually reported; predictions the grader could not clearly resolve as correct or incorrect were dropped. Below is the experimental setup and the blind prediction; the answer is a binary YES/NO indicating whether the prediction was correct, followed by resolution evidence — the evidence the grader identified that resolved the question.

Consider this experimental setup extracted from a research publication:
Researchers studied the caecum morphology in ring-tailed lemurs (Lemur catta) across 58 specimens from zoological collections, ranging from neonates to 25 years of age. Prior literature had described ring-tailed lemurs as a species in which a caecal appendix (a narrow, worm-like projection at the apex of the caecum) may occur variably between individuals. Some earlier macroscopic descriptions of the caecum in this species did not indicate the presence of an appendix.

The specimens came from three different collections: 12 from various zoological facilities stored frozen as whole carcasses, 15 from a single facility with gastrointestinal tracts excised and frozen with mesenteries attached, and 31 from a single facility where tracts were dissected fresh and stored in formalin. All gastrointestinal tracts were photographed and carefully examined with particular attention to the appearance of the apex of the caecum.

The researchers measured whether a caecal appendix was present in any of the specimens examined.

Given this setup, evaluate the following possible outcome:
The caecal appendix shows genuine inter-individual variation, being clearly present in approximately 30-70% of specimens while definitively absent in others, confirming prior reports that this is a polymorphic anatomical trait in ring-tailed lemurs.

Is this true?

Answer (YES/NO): NO